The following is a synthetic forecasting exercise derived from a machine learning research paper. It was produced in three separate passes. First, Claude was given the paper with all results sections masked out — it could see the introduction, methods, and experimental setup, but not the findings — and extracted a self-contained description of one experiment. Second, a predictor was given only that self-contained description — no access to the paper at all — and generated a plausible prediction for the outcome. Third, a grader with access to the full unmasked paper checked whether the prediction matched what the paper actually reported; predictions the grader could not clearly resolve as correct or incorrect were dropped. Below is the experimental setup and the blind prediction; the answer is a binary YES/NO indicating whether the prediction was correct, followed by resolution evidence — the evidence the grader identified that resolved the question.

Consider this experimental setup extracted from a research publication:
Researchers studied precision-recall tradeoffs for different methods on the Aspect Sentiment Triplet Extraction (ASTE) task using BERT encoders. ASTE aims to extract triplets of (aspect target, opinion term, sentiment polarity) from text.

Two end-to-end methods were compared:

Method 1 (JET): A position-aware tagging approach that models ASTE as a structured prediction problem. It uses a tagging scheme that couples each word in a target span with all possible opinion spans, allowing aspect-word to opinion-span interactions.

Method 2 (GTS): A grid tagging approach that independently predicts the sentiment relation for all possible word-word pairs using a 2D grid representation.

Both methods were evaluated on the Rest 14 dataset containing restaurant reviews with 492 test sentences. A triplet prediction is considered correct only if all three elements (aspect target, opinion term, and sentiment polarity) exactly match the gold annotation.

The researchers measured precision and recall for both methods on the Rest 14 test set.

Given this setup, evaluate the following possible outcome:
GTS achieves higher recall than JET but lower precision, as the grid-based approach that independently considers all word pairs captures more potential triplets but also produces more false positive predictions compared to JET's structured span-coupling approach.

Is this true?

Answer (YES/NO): YES